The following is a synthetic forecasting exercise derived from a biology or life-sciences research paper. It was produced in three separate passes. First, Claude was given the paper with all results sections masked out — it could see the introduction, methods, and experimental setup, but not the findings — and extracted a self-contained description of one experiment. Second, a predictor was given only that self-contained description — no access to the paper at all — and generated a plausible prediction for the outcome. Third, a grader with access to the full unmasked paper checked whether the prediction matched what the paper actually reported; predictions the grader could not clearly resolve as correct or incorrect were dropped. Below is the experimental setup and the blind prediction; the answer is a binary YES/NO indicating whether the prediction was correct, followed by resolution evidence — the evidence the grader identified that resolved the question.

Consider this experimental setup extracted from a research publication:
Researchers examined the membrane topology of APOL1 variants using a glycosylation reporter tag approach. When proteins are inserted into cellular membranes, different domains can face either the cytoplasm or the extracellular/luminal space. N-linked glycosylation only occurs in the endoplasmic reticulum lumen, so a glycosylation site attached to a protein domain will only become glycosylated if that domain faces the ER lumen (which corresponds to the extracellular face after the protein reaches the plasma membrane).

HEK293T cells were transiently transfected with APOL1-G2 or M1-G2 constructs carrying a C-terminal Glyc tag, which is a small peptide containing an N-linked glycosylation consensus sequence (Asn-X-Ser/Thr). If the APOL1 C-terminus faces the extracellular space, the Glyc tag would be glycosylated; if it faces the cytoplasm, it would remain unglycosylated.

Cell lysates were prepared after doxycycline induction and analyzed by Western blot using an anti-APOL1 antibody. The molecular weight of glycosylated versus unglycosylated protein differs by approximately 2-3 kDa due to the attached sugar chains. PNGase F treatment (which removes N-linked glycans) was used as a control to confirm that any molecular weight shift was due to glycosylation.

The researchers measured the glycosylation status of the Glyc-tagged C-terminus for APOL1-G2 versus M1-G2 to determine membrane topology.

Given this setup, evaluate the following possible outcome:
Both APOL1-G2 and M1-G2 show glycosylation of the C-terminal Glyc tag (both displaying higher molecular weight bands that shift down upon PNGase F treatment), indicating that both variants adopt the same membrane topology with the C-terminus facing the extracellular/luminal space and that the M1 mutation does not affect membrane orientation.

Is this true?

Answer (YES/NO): YES